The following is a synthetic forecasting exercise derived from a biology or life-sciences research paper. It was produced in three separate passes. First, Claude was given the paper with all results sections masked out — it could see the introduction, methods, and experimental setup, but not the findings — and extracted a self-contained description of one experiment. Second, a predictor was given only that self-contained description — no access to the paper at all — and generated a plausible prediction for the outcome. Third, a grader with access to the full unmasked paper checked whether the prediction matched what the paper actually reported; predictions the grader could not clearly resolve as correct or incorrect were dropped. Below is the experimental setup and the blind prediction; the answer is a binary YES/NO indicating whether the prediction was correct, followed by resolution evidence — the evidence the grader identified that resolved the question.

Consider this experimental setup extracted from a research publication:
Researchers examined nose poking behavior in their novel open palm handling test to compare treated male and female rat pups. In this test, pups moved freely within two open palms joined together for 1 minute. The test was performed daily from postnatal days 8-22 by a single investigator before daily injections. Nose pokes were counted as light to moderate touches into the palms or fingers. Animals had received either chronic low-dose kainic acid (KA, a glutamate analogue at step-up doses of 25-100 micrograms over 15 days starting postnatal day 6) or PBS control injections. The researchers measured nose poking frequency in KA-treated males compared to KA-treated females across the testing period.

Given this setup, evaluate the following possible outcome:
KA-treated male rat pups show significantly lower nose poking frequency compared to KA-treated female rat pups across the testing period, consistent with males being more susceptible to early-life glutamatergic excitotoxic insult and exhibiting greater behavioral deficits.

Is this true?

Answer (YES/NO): NO